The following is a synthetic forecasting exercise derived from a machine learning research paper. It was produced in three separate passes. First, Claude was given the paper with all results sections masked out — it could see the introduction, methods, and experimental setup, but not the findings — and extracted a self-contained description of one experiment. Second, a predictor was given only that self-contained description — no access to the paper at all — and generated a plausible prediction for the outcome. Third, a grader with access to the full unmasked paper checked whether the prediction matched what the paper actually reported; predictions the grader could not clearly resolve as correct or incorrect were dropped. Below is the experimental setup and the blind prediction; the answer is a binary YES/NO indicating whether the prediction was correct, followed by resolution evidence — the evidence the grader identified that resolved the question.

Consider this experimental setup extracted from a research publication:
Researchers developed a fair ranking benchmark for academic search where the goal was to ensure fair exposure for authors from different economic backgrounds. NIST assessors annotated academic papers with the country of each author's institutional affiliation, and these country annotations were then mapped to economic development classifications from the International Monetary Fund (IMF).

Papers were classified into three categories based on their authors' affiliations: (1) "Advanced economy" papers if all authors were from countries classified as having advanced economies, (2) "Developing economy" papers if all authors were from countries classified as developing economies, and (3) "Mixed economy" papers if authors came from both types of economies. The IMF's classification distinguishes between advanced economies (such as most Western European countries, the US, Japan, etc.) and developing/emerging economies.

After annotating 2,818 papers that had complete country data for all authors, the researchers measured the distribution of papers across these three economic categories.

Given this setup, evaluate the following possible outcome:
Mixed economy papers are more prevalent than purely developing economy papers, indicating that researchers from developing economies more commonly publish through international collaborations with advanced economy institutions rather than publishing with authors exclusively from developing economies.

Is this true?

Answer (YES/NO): NO